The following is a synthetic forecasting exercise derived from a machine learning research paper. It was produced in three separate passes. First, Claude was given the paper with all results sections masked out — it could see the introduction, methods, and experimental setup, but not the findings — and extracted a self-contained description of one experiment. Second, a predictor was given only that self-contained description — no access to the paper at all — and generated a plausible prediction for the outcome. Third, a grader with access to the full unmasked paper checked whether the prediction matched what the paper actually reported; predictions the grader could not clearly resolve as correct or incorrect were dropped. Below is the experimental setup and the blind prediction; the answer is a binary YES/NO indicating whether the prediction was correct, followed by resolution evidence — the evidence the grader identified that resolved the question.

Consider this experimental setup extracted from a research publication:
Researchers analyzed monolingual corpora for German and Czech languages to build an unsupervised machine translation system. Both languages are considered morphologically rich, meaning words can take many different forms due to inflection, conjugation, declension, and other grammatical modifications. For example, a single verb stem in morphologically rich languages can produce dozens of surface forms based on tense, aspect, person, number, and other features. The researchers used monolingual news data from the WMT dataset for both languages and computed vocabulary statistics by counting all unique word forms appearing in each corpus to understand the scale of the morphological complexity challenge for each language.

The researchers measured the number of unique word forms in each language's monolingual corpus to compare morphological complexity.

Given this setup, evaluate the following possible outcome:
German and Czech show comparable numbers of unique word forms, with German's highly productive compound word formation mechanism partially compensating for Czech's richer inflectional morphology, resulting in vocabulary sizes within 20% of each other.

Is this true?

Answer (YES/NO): NO